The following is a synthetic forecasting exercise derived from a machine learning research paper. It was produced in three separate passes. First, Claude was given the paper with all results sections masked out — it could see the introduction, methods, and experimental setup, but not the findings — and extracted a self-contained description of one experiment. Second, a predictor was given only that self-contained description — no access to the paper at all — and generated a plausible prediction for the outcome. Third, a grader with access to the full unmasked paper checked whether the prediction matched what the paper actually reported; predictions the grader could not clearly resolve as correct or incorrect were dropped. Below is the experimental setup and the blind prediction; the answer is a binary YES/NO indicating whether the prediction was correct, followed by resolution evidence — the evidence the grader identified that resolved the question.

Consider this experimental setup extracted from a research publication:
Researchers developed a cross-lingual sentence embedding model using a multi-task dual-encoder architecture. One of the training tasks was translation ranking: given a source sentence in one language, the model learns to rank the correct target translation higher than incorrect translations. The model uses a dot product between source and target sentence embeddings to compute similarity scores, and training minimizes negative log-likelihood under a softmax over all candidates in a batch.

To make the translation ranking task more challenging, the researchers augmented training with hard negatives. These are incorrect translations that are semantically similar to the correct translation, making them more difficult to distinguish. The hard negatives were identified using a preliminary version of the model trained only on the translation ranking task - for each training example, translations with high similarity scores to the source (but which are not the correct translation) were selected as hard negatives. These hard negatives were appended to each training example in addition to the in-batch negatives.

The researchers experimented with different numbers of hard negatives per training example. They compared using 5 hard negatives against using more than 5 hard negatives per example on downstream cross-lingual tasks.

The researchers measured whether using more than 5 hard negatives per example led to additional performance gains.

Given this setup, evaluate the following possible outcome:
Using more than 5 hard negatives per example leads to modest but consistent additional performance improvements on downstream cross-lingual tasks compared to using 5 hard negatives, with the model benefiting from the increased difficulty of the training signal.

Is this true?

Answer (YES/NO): NO